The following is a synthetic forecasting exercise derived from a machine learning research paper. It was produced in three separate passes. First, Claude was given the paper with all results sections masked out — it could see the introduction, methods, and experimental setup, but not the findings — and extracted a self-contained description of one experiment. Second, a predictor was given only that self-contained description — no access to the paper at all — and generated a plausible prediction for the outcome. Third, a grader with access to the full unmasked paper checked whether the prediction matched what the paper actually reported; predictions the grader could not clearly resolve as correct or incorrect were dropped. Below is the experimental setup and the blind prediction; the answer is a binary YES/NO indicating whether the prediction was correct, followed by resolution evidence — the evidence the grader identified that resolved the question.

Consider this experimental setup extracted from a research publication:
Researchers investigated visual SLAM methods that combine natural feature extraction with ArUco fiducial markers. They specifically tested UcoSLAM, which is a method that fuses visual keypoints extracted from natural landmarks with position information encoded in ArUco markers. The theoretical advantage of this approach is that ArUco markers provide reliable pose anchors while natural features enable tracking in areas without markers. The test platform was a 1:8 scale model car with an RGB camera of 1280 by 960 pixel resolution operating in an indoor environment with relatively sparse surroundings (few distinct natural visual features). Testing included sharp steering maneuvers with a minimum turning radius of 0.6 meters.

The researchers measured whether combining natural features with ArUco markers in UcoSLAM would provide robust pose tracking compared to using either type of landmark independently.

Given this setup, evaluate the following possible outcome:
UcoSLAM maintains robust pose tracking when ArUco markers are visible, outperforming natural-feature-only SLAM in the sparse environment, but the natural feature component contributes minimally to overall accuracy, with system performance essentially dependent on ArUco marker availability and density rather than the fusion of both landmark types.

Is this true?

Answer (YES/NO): NO